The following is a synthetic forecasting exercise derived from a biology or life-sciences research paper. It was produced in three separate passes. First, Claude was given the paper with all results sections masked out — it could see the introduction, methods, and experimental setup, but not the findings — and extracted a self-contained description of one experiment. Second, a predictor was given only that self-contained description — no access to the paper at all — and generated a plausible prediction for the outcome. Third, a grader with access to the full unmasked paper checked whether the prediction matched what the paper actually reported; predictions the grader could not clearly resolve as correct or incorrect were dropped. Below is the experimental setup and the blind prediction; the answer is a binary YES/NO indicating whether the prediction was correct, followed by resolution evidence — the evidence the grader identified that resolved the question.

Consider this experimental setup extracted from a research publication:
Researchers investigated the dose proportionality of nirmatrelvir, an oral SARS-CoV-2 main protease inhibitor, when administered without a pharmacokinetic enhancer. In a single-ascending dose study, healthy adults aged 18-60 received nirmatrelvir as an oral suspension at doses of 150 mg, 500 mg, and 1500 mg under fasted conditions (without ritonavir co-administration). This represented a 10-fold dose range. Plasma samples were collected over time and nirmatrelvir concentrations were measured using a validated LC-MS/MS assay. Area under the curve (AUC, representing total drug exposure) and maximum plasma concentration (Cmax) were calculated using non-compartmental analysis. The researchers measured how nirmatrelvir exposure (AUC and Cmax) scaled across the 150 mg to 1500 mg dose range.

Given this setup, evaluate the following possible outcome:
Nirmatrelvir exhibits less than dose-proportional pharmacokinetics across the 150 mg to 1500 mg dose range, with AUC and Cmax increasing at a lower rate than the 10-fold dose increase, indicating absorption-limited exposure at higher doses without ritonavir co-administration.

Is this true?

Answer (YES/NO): YES